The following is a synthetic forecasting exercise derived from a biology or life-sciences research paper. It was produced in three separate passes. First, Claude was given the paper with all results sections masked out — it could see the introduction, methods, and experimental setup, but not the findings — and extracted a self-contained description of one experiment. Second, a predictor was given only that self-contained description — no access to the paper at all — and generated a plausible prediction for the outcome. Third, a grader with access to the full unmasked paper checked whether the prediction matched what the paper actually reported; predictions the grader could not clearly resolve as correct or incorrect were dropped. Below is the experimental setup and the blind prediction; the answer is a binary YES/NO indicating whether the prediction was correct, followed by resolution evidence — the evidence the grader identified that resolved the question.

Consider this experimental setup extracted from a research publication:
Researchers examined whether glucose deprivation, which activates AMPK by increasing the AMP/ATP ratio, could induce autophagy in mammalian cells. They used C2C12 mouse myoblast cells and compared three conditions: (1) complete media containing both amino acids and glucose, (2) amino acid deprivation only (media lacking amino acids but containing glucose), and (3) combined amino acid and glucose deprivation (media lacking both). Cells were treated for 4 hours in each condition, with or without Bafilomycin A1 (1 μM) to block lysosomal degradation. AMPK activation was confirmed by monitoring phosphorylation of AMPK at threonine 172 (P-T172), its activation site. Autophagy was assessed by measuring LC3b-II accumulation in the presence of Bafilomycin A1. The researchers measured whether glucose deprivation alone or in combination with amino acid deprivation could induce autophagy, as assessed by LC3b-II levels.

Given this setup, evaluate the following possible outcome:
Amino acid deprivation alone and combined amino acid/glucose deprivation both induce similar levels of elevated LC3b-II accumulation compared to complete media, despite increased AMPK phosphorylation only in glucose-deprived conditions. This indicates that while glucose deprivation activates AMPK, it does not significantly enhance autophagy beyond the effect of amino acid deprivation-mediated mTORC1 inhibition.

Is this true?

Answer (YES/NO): NO